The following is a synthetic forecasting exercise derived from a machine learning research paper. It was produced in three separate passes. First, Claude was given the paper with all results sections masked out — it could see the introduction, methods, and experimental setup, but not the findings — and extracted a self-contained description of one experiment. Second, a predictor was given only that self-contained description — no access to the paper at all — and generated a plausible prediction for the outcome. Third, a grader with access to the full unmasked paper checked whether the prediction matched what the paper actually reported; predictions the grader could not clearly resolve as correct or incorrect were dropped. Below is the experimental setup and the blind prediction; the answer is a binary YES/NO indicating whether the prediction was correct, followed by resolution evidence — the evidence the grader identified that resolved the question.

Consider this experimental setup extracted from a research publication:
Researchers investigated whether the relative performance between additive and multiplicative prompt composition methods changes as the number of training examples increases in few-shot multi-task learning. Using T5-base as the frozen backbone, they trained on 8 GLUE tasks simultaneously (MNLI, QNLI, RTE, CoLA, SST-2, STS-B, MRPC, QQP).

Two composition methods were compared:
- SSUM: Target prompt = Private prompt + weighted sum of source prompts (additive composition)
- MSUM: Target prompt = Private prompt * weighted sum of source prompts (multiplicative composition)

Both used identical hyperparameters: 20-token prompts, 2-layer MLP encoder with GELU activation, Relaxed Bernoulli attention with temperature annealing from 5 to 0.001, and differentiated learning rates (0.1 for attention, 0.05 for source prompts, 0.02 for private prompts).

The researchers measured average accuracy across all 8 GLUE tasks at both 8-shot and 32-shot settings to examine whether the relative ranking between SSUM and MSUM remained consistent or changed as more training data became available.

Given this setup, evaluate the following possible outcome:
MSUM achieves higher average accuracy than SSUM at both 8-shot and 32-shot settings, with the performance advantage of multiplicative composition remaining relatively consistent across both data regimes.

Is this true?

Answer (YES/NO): NO